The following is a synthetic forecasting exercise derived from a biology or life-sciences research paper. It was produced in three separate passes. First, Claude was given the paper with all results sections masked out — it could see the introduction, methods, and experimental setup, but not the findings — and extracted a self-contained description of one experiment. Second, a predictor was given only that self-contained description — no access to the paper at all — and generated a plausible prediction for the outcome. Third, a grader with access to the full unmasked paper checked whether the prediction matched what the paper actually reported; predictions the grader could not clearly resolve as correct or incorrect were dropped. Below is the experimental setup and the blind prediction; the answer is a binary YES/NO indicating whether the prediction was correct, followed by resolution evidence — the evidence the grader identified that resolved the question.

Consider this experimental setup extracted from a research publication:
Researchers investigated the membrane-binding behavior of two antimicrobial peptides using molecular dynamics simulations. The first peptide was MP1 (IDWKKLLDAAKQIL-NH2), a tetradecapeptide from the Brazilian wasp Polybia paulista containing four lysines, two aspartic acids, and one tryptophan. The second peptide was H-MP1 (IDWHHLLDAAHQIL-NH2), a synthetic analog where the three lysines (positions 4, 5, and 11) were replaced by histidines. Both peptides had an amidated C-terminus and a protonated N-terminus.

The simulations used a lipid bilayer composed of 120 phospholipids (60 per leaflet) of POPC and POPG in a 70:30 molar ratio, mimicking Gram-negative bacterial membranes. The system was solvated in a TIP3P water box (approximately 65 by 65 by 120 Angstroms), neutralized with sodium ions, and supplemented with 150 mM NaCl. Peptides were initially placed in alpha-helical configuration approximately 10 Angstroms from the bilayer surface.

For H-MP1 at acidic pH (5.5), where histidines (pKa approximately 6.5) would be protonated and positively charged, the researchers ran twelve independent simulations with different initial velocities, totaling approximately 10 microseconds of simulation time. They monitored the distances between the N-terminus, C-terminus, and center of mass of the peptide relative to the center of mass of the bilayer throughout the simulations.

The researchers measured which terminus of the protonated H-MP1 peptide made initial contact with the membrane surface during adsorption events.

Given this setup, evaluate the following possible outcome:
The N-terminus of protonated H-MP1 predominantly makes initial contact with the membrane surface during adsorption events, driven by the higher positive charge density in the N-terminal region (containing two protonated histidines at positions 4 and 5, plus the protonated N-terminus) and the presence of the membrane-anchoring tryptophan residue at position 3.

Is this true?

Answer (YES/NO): YES